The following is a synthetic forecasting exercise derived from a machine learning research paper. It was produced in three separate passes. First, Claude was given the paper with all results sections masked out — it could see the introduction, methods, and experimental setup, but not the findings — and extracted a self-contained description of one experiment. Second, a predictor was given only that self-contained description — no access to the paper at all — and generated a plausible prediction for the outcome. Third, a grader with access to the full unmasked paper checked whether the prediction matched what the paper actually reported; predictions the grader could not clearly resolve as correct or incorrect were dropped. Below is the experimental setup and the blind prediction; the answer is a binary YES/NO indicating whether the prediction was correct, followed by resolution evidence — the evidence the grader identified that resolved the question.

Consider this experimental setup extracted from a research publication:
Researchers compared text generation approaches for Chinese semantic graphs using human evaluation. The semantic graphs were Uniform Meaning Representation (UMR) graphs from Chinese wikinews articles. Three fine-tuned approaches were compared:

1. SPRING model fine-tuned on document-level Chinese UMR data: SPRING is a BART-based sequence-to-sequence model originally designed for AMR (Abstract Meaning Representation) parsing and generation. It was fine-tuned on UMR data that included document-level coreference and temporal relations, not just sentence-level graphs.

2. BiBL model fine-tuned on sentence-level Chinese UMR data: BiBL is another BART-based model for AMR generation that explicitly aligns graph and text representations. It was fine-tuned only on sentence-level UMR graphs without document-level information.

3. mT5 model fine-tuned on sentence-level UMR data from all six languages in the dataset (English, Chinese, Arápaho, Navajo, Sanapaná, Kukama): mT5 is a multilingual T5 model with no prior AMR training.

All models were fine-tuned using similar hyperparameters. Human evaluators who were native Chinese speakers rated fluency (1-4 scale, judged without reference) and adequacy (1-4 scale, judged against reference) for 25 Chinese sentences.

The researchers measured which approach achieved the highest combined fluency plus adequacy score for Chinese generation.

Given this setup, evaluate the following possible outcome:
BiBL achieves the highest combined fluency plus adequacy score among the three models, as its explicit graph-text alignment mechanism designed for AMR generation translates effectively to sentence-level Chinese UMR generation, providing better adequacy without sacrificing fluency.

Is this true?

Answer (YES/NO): NO